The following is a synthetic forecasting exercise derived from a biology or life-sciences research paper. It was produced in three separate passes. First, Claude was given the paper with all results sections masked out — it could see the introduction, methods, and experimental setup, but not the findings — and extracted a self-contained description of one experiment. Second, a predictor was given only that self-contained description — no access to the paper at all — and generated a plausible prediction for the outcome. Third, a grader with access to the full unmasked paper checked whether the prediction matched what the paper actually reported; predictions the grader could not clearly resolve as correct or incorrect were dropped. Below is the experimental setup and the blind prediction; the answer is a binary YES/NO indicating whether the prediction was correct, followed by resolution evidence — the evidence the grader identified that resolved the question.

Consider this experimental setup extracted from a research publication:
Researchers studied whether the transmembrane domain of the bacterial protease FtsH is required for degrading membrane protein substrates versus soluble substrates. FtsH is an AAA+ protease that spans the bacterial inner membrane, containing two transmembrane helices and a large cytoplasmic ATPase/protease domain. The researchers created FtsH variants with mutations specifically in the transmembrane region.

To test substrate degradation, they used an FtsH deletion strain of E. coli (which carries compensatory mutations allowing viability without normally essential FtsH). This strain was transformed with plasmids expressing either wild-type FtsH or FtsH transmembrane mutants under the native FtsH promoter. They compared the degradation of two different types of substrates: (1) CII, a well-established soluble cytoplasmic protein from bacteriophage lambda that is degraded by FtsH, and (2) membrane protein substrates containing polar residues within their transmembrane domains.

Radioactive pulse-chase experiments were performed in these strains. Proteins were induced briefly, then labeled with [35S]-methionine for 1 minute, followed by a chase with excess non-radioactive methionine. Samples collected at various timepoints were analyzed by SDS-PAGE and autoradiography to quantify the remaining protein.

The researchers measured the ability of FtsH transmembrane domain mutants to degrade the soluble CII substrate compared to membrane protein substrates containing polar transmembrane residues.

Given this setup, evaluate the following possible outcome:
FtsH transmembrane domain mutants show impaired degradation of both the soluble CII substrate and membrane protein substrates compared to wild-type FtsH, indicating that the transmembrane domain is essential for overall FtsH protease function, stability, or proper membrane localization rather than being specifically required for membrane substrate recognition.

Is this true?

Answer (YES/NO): NO